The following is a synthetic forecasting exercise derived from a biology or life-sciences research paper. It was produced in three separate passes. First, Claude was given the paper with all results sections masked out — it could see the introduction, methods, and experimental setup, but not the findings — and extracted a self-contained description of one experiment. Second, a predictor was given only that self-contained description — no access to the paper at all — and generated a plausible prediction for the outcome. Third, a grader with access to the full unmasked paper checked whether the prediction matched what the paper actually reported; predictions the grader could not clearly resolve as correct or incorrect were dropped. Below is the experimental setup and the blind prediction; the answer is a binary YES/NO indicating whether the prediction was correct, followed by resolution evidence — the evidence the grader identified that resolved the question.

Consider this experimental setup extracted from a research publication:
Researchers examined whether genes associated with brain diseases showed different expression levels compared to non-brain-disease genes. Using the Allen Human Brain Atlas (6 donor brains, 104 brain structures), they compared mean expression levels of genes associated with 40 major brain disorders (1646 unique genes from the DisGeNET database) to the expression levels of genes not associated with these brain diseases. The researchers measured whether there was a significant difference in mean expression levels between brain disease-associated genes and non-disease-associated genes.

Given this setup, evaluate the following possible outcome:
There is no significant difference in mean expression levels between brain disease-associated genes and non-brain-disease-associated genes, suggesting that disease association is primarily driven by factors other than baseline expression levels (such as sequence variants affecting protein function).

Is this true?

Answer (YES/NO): NO